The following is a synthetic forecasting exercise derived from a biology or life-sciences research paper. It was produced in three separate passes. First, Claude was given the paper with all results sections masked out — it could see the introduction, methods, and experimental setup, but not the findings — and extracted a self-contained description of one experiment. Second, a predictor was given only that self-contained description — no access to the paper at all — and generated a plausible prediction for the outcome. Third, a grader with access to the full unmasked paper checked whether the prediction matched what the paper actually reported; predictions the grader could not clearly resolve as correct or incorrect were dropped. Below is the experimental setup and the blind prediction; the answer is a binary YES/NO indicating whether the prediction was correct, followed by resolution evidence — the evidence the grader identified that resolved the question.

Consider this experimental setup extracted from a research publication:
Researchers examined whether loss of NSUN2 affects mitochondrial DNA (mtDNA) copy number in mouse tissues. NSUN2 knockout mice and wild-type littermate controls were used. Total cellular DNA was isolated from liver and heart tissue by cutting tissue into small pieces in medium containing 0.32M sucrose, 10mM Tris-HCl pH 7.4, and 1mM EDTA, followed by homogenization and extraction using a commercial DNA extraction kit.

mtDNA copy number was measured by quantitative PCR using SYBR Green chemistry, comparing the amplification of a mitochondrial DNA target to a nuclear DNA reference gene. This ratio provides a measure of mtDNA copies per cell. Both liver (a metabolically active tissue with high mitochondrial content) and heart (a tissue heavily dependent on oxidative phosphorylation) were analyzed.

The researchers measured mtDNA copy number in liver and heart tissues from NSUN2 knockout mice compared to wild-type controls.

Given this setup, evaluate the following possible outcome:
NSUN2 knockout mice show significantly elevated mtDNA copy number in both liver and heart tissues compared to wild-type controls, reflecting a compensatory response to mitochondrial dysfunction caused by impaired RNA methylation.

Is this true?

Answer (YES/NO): NO